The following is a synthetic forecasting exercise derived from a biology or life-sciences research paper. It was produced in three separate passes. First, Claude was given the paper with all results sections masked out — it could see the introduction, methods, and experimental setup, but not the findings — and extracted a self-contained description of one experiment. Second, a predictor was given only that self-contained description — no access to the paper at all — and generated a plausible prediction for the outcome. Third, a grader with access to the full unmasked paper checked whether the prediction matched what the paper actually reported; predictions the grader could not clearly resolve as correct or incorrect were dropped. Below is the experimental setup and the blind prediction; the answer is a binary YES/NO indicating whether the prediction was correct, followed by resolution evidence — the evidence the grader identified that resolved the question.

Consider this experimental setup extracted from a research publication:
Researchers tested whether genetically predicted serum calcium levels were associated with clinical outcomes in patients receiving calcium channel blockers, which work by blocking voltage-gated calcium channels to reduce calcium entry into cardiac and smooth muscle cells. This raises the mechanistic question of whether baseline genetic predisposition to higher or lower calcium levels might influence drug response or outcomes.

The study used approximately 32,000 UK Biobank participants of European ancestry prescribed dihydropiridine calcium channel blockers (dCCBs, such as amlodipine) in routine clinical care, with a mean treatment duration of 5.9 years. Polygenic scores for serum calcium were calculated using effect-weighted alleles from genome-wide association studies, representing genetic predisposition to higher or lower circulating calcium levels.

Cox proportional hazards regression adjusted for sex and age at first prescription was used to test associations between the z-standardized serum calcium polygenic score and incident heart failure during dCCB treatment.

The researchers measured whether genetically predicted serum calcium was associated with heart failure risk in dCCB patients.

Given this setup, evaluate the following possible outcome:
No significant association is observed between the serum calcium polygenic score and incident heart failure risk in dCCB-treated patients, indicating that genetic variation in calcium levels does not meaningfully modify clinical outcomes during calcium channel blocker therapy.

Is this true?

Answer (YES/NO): YES